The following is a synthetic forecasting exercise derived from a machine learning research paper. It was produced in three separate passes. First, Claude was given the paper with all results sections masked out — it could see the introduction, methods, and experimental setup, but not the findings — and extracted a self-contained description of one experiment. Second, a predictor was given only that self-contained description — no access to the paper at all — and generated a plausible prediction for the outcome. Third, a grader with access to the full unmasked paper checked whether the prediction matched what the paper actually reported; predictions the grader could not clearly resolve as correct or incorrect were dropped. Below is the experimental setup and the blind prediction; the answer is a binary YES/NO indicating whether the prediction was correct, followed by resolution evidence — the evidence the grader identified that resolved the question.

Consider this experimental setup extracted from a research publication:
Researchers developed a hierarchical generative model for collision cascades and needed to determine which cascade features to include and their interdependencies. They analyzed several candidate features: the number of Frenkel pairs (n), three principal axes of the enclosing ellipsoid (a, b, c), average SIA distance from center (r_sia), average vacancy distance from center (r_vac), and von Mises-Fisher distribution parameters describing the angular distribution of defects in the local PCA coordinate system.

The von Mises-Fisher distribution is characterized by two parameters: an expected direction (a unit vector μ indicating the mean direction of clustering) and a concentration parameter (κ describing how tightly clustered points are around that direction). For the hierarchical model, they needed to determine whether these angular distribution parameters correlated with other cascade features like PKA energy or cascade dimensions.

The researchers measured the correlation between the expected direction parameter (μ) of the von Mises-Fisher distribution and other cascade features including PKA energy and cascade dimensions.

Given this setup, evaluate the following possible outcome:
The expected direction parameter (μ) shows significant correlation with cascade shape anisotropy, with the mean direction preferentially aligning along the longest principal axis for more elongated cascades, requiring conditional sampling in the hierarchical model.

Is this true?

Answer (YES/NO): NO